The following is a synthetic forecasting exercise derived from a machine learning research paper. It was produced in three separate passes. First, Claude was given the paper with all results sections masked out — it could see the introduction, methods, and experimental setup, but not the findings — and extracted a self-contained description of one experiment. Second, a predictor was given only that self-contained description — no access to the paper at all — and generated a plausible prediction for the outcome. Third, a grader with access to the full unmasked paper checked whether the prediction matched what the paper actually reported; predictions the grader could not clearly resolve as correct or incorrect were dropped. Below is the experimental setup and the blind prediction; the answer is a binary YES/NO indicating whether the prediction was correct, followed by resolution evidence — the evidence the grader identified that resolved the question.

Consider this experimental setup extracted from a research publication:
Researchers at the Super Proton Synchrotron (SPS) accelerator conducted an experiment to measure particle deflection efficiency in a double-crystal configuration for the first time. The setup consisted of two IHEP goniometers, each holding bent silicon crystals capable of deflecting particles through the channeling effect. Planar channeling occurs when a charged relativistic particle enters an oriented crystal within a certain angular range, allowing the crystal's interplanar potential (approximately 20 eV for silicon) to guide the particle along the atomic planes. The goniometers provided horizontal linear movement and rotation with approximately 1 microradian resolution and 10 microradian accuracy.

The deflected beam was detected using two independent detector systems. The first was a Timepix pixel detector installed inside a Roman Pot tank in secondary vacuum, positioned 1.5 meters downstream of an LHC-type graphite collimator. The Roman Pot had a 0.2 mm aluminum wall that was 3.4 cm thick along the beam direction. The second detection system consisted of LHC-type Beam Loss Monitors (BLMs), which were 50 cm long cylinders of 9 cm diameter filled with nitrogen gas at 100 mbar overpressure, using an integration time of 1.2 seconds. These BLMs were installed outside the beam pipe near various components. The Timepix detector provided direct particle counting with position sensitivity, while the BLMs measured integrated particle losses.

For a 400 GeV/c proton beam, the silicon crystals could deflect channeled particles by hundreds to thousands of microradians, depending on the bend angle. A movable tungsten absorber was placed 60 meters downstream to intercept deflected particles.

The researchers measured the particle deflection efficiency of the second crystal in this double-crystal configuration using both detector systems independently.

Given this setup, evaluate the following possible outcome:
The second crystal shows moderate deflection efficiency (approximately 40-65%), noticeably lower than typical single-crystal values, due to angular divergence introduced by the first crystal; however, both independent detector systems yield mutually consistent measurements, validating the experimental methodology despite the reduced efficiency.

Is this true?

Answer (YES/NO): NO